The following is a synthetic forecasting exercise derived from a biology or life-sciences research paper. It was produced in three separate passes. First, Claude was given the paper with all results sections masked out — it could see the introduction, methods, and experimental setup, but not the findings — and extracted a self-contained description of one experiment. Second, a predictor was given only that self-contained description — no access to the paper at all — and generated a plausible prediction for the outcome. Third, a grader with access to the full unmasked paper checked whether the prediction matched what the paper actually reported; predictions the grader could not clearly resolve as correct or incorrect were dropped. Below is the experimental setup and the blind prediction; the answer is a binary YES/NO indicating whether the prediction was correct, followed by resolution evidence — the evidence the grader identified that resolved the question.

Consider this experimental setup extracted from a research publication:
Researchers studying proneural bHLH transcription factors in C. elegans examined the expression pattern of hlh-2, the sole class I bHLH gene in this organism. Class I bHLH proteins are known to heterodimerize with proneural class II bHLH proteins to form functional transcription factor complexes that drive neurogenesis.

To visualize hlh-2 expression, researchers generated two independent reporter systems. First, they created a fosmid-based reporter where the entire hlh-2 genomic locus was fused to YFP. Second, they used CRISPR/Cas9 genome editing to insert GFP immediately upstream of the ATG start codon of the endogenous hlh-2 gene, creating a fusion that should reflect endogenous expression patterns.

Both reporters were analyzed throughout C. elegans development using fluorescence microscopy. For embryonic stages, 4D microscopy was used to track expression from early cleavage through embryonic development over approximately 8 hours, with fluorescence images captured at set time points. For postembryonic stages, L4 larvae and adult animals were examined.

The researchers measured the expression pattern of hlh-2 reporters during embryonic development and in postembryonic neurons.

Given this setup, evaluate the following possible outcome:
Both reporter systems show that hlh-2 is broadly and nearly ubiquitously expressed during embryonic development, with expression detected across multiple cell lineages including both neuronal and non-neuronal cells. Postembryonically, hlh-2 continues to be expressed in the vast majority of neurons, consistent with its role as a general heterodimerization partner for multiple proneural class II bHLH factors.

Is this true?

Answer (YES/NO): NO